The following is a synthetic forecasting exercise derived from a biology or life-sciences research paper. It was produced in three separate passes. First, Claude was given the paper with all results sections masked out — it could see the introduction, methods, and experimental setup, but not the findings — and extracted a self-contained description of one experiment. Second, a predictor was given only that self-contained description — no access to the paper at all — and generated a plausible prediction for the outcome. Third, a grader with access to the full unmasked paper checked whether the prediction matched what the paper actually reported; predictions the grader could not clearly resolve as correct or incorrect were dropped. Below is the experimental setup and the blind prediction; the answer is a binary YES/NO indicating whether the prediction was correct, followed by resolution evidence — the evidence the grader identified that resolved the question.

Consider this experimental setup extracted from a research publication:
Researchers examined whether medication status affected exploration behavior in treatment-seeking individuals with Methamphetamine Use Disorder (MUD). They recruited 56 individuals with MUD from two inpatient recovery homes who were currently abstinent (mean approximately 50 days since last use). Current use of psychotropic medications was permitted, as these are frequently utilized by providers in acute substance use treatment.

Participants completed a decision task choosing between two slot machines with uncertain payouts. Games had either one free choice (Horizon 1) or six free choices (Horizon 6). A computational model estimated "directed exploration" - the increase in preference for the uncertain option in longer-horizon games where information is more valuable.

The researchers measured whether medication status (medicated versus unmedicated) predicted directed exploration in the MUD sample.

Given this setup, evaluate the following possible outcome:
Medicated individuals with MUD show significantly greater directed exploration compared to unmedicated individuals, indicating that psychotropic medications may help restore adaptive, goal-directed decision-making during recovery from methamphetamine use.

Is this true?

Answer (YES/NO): NO